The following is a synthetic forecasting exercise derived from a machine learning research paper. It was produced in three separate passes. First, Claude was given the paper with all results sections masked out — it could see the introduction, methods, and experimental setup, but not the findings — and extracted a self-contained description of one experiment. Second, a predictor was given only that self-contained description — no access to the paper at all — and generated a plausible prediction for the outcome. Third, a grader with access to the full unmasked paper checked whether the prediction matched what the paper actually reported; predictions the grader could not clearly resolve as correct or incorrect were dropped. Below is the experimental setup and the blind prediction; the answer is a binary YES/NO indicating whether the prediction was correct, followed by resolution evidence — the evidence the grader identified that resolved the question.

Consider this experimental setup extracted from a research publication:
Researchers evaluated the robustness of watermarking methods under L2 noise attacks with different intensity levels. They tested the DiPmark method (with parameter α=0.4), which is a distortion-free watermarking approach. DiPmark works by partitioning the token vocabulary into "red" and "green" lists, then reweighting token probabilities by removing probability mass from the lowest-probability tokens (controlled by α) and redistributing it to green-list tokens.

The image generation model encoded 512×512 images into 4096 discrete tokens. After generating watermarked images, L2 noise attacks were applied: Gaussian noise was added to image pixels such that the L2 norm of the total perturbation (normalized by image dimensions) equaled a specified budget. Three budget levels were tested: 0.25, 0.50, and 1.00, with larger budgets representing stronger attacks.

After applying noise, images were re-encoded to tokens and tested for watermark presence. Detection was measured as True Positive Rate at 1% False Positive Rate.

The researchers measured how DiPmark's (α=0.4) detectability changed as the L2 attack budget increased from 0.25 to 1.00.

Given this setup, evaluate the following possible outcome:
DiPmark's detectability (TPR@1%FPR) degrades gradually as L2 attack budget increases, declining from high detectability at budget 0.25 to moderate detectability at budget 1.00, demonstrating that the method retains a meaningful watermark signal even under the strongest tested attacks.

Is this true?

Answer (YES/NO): NO